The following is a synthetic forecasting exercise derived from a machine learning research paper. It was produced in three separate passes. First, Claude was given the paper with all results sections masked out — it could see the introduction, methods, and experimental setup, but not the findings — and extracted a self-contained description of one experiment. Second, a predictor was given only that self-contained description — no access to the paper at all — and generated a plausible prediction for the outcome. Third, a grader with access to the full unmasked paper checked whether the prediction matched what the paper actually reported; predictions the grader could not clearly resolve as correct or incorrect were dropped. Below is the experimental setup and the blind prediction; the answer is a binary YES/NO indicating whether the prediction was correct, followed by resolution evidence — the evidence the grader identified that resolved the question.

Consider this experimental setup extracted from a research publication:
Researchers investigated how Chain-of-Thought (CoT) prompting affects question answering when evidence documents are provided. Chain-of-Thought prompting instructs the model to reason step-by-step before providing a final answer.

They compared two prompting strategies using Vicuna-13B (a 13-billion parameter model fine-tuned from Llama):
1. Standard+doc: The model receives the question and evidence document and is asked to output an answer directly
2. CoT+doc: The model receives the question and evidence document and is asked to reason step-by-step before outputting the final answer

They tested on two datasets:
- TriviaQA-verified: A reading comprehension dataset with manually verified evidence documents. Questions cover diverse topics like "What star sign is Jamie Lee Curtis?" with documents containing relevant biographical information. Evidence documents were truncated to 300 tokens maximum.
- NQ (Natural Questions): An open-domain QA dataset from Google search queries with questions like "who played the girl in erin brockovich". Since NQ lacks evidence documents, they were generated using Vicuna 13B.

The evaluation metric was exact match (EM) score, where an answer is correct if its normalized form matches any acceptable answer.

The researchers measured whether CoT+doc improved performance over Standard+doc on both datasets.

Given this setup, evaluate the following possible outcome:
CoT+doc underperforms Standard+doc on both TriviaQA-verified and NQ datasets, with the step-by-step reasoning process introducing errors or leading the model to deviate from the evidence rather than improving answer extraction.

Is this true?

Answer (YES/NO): NO